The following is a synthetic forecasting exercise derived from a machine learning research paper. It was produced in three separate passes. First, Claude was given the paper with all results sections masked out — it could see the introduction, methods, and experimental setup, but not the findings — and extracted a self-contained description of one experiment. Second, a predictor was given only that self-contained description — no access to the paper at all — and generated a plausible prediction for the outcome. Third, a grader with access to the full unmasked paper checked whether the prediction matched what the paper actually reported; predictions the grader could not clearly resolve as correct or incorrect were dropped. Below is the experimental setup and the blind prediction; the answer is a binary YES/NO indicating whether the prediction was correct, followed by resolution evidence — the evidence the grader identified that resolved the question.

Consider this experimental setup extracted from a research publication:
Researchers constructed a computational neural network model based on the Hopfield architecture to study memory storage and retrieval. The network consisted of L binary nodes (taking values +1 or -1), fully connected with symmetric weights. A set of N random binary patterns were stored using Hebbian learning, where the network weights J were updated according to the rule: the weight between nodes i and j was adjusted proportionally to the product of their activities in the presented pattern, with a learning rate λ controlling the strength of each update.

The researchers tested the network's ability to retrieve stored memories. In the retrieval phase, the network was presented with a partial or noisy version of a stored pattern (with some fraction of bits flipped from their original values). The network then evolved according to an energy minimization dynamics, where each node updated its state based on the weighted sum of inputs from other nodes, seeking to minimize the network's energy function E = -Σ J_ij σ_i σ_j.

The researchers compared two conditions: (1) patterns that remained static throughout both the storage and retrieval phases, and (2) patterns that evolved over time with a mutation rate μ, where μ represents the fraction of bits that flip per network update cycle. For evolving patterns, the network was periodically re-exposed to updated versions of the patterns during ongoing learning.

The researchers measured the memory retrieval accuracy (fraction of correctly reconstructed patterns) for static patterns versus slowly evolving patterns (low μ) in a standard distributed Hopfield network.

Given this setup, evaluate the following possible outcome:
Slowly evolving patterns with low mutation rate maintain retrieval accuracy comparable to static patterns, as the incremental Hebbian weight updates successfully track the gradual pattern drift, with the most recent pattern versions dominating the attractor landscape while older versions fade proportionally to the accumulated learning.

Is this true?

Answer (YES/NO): NO